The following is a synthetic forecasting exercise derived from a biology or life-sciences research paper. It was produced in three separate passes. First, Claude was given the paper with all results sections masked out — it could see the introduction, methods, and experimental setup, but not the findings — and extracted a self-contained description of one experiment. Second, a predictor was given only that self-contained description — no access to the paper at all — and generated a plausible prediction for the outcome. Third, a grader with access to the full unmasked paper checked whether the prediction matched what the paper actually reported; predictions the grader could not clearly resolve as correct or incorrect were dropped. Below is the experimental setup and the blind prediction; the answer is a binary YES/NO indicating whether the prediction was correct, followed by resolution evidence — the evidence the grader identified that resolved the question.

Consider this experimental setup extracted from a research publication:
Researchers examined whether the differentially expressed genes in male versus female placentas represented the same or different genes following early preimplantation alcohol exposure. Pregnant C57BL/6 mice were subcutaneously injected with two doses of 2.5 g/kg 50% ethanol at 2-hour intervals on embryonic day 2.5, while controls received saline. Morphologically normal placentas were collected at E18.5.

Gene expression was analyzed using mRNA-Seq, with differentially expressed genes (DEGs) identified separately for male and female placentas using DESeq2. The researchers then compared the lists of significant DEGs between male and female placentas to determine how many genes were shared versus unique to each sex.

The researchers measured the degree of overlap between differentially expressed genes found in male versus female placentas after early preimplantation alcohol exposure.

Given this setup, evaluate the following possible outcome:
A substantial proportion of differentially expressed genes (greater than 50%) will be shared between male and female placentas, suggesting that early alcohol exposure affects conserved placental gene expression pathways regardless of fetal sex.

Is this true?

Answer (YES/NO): NO